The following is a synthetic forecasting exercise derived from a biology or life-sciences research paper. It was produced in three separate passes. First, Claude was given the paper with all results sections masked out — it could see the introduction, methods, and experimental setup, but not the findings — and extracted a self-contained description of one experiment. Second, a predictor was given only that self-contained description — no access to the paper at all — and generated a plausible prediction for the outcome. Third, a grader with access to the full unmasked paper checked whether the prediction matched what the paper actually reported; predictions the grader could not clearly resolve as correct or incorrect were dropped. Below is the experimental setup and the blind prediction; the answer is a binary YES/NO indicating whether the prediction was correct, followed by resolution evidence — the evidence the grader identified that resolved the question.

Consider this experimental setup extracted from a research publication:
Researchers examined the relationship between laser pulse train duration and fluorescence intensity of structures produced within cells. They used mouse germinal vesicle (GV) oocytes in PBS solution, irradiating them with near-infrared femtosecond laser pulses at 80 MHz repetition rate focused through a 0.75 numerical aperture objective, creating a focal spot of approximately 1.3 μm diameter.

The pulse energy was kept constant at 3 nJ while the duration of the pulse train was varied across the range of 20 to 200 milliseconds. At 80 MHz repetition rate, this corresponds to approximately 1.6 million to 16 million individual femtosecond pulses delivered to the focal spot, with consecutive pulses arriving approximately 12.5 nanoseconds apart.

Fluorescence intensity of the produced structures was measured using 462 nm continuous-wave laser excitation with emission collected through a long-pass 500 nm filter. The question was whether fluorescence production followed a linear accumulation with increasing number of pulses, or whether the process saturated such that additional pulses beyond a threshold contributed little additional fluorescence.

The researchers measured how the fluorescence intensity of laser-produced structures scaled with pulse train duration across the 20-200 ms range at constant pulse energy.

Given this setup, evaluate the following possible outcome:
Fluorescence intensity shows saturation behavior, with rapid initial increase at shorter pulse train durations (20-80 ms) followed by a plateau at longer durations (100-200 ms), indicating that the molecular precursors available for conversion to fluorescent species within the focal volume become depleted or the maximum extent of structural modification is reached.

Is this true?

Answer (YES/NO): NO